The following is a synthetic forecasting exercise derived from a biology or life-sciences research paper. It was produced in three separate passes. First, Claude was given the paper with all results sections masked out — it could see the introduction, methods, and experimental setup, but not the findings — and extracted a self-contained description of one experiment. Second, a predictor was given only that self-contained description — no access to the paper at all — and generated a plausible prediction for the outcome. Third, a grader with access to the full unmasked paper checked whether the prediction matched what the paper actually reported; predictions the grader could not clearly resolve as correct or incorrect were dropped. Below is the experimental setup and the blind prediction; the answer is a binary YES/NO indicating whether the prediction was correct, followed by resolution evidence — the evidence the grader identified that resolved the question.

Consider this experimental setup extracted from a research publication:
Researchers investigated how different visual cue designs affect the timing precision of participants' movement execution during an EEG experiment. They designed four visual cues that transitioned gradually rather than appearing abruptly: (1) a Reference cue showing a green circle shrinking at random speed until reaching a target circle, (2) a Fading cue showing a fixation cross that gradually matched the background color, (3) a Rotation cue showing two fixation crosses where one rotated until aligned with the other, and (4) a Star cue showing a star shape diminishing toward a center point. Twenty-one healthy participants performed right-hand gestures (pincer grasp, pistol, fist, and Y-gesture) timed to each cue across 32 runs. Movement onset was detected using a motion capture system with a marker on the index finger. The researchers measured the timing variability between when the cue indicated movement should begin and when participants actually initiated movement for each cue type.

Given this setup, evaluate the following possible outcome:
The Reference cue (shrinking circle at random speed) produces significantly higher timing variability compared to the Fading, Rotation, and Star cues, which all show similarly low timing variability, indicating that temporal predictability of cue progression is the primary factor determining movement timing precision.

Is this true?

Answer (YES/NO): NO